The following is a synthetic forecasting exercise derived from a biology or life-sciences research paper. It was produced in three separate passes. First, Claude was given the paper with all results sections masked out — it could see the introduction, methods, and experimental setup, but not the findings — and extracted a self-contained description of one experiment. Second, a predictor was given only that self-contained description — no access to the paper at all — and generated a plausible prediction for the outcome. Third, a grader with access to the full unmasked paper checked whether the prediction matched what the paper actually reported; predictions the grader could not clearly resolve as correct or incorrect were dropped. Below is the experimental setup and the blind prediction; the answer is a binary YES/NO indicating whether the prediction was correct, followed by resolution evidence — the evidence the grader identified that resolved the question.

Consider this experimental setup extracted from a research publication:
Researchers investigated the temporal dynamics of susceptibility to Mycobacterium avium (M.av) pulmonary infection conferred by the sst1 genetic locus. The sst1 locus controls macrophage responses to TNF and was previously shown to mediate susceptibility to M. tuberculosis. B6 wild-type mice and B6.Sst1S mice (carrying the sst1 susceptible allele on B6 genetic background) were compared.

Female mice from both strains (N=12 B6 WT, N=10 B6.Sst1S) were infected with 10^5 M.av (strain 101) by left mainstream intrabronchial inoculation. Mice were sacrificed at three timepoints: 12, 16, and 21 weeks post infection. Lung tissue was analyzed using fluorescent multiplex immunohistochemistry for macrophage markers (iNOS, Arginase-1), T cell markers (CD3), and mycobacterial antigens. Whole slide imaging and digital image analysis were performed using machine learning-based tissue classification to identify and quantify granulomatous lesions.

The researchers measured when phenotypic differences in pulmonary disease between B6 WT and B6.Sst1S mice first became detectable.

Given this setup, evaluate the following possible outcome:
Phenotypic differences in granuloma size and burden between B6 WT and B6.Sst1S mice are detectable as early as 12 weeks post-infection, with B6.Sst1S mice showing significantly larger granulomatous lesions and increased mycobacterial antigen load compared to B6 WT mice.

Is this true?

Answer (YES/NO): NO